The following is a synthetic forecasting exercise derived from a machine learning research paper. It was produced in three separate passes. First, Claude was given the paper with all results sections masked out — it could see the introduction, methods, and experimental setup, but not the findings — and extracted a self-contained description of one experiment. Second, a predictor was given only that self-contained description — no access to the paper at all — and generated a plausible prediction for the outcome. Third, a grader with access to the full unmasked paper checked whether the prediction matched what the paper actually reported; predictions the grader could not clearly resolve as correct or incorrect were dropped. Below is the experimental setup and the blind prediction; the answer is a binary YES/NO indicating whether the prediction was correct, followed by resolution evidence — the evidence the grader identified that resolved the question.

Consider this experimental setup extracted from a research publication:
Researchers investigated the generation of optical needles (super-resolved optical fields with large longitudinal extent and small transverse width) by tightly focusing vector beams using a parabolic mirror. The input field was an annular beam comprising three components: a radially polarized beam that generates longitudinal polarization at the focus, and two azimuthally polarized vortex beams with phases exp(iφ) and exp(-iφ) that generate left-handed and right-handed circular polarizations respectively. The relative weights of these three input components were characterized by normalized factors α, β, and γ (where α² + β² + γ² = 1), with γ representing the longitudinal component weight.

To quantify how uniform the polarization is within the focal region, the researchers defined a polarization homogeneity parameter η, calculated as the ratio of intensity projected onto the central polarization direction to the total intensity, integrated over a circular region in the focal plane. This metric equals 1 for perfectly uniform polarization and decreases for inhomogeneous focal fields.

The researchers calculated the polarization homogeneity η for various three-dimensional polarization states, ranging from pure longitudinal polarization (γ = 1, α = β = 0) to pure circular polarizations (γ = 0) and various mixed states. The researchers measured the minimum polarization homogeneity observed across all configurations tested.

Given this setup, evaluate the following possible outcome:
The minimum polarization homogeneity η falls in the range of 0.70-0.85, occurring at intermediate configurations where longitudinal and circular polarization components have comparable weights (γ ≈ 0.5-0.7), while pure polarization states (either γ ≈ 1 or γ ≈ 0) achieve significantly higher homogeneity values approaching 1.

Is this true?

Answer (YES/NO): NO